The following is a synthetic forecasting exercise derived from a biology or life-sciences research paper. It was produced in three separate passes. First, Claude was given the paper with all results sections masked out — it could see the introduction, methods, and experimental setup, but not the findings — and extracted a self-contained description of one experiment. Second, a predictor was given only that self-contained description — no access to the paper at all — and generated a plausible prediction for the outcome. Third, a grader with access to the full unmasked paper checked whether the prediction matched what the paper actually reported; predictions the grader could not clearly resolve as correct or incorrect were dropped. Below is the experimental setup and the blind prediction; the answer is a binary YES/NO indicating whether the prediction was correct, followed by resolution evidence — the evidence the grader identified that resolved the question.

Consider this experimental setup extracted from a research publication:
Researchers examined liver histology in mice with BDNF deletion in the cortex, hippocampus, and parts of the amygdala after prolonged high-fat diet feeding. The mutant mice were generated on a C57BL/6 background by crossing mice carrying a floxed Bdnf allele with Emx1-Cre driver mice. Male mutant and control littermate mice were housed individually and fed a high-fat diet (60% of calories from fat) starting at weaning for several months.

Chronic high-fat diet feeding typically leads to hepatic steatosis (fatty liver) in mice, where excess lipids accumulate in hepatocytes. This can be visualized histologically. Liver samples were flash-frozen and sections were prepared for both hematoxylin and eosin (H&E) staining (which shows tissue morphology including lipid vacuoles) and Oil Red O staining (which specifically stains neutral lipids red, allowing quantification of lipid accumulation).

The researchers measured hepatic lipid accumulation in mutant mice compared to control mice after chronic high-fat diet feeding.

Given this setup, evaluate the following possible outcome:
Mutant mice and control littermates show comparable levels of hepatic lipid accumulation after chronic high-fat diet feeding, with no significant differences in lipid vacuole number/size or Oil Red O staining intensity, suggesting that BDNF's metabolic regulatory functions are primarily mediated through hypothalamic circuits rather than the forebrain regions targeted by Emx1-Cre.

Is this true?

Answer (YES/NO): NO